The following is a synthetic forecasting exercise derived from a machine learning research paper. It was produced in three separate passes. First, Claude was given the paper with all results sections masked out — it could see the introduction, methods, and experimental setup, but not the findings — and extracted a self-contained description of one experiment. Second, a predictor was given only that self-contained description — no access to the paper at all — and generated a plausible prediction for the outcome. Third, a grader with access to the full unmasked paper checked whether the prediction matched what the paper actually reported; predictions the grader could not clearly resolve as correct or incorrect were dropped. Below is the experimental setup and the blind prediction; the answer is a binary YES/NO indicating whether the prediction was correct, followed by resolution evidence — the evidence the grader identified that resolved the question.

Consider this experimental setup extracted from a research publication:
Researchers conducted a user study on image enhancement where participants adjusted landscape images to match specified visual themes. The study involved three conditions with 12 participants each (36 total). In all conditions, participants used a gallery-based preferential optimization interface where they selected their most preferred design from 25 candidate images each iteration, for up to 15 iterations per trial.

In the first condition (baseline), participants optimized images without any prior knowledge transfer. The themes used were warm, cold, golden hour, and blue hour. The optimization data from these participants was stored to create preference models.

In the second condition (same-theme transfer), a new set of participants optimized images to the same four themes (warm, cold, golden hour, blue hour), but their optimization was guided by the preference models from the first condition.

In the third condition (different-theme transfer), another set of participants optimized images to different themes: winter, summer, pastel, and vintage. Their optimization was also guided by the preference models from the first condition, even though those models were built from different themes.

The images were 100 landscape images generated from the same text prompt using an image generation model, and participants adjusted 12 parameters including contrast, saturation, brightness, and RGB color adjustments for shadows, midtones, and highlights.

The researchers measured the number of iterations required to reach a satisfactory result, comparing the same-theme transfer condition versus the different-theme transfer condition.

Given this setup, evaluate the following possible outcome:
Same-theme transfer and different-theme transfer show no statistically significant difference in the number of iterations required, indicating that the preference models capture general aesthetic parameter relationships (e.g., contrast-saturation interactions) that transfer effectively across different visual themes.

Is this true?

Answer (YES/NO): NO